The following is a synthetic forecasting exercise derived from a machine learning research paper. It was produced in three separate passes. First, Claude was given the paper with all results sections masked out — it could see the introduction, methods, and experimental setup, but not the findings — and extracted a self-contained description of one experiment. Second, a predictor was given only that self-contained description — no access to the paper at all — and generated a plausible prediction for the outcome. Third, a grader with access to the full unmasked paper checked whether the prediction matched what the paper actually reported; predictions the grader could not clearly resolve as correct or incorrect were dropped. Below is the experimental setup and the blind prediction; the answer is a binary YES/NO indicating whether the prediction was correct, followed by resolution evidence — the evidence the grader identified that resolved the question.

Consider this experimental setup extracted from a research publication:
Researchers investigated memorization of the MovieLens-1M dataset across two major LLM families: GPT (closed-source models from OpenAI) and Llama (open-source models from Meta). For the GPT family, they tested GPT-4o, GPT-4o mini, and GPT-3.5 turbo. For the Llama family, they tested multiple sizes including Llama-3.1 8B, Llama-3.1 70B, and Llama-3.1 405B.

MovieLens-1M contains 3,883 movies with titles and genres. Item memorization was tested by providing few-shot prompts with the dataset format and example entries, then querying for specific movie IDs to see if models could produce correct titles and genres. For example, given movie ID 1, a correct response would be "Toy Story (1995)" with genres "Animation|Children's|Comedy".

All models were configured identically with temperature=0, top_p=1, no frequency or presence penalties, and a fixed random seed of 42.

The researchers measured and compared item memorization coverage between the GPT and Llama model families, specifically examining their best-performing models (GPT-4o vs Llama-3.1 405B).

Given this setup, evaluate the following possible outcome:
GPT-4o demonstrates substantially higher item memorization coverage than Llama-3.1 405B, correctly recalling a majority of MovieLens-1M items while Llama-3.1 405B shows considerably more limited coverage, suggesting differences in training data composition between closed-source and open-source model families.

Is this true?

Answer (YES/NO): YES